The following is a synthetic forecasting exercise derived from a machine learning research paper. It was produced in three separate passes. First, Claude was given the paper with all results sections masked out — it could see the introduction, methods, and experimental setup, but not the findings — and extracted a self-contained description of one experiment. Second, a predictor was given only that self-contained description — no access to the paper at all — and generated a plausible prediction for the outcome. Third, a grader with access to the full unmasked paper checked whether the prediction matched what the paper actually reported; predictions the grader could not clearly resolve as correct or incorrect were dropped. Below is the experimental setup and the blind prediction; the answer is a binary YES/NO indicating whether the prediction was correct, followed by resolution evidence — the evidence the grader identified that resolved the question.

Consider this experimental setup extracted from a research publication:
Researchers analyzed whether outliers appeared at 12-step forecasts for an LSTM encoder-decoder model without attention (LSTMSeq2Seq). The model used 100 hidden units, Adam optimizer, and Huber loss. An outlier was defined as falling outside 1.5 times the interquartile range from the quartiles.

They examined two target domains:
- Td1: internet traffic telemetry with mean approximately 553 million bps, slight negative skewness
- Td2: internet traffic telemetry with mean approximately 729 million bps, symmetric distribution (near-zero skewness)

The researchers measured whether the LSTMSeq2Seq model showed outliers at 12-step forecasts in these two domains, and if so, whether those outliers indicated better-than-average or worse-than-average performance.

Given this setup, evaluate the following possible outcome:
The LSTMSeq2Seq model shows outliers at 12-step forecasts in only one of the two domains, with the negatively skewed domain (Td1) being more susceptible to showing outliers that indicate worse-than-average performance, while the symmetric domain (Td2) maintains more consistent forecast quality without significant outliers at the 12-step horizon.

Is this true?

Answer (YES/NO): NO